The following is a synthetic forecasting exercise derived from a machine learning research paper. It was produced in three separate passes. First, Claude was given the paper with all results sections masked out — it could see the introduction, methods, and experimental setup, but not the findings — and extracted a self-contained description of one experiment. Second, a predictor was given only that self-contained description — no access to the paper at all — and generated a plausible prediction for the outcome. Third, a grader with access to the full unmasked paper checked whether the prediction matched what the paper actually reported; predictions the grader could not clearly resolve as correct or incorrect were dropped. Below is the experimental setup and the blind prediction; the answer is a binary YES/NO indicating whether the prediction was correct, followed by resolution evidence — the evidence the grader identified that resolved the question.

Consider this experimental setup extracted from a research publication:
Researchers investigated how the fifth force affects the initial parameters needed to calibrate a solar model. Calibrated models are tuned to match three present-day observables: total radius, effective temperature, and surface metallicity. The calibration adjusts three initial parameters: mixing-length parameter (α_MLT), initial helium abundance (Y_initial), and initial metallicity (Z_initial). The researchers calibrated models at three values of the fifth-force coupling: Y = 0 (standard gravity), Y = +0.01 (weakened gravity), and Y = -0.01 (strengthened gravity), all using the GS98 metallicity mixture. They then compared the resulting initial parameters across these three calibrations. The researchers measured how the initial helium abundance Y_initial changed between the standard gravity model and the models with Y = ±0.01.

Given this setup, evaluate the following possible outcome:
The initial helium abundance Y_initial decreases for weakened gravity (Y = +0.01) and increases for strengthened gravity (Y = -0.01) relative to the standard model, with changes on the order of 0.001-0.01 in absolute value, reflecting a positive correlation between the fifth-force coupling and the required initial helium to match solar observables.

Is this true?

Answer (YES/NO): NO